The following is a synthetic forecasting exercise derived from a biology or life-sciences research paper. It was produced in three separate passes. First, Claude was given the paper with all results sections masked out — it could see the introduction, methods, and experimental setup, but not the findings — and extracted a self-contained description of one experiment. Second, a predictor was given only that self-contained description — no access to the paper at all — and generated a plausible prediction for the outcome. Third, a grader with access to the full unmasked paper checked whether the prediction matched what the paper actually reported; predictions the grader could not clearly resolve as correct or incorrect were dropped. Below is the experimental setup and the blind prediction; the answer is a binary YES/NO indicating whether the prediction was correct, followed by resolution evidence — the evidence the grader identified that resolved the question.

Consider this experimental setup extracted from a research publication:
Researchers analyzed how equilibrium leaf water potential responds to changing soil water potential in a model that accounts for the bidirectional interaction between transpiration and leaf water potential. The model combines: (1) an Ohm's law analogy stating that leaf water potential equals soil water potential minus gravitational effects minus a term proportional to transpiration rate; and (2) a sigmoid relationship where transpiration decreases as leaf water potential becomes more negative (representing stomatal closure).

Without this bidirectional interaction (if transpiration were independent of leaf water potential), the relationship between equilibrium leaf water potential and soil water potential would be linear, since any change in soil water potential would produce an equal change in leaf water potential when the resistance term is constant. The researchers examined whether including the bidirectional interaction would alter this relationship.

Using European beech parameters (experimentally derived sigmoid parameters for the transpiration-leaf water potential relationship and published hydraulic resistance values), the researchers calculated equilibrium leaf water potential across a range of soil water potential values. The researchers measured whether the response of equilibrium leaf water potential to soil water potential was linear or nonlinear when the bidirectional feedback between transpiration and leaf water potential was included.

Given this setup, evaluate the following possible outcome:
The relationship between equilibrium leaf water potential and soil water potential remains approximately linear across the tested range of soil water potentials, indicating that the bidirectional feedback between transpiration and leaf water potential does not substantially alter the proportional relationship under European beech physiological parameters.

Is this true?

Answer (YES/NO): NO